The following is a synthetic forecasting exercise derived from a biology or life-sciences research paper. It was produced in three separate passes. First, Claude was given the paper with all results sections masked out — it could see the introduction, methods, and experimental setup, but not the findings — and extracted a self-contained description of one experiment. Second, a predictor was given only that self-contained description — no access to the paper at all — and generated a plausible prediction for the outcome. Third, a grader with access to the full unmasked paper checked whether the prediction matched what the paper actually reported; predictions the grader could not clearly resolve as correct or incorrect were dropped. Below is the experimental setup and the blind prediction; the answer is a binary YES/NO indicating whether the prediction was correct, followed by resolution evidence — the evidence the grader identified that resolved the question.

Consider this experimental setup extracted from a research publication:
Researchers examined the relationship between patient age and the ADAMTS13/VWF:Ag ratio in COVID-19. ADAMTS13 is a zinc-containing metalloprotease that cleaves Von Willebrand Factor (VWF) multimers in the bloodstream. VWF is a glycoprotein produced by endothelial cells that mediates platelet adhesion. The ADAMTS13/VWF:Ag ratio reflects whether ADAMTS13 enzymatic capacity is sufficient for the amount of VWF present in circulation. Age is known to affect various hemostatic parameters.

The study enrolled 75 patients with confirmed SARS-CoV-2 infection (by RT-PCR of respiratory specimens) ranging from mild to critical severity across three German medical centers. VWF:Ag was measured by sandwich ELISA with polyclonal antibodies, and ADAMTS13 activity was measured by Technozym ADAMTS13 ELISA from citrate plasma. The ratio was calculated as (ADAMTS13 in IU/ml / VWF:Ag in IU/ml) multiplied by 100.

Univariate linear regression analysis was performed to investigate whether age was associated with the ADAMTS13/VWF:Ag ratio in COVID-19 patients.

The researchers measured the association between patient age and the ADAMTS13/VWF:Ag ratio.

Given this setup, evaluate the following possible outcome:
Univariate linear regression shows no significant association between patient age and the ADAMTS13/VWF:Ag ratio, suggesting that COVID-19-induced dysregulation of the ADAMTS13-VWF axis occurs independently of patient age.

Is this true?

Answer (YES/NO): NO